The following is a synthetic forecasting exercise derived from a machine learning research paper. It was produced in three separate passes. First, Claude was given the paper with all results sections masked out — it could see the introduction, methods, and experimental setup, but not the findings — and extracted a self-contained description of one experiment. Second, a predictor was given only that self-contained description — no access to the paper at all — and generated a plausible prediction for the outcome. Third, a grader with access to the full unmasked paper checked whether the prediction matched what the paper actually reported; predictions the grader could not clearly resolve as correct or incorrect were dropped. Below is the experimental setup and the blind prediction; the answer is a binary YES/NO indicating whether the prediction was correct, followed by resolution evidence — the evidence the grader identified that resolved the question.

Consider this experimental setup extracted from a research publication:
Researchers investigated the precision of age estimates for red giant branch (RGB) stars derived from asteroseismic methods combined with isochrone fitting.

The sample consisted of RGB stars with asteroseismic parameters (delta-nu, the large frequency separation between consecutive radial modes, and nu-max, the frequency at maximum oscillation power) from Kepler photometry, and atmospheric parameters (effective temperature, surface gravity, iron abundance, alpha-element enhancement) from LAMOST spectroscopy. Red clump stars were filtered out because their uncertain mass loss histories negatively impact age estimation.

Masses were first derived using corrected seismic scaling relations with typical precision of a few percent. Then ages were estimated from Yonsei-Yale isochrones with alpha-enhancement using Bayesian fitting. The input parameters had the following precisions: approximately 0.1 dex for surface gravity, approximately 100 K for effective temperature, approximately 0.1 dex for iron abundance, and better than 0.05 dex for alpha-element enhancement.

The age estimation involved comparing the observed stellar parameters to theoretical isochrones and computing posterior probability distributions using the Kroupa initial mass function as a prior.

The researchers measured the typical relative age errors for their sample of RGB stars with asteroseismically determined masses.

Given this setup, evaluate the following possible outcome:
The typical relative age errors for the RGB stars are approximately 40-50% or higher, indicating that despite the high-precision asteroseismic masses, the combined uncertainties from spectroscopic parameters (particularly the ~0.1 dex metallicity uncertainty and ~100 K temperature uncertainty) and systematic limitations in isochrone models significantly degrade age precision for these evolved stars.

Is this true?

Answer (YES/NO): NO